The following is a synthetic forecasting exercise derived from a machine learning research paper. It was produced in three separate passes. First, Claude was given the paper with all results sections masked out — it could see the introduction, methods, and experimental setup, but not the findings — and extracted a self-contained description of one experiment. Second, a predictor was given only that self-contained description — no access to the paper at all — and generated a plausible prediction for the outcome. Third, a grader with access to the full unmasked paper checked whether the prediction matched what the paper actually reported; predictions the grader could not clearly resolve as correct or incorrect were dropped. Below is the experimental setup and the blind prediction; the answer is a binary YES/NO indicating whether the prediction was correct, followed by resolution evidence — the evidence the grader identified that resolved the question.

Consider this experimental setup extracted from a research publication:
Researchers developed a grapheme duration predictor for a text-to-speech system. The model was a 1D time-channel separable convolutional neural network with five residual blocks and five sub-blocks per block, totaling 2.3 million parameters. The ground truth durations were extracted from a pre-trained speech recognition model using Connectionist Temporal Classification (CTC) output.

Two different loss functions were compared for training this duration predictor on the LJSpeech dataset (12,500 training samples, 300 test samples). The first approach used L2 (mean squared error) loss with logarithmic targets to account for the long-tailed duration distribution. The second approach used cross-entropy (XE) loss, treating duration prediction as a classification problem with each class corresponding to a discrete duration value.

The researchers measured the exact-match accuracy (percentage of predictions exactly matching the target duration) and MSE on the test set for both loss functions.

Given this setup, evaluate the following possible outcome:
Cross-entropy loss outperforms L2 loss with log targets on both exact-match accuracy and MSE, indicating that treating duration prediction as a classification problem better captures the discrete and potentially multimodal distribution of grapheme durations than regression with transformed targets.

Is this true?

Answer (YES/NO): NO